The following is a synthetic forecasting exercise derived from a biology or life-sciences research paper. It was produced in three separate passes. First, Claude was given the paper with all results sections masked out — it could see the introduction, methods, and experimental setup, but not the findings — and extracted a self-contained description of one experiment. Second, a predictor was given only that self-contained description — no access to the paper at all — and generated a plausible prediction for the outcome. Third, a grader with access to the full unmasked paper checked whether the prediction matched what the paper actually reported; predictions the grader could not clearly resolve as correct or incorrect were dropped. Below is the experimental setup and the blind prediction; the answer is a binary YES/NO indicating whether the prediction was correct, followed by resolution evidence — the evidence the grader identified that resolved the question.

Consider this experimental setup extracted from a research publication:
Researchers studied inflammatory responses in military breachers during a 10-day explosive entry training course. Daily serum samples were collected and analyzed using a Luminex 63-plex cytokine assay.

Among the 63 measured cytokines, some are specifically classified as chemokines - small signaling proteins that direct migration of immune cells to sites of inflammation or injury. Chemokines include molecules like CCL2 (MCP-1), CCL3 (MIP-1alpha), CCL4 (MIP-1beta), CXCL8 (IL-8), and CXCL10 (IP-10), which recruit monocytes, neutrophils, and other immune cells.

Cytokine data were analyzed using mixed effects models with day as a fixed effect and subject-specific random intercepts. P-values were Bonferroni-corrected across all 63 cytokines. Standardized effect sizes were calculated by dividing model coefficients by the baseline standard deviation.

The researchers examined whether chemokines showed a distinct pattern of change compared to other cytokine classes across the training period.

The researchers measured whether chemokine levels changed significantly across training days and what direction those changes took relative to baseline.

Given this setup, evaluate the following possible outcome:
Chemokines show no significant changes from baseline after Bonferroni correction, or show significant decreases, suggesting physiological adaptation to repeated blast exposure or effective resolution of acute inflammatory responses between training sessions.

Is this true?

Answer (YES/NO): NO